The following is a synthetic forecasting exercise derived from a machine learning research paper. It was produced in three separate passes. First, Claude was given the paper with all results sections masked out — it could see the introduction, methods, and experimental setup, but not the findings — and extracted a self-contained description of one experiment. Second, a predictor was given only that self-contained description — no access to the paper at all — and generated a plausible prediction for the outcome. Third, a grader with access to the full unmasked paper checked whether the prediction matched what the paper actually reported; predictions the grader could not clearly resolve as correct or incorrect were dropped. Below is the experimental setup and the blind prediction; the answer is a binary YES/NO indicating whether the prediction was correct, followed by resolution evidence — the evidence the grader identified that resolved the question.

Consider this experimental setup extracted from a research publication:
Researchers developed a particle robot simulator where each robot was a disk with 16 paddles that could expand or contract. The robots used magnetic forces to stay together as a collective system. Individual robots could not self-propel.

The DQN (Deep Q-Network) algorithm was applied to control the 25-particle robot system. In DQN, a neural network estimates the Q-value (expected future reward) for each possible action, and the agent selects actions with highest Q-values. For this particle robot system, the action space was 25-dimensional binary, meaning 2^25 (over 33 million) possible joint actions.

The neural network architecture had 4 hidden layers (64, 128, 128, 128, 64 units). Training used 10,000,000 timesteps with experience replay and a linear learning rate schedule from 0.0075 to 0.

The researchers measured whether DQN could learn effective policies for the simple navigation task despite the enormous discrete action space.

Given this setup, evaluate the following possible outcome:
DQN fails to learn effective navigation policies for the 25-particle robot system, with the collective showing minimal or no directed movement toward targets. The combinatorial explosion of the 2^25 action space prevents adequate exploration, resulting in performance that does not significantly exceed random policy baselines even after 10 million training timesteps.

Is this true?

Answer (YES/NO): NO